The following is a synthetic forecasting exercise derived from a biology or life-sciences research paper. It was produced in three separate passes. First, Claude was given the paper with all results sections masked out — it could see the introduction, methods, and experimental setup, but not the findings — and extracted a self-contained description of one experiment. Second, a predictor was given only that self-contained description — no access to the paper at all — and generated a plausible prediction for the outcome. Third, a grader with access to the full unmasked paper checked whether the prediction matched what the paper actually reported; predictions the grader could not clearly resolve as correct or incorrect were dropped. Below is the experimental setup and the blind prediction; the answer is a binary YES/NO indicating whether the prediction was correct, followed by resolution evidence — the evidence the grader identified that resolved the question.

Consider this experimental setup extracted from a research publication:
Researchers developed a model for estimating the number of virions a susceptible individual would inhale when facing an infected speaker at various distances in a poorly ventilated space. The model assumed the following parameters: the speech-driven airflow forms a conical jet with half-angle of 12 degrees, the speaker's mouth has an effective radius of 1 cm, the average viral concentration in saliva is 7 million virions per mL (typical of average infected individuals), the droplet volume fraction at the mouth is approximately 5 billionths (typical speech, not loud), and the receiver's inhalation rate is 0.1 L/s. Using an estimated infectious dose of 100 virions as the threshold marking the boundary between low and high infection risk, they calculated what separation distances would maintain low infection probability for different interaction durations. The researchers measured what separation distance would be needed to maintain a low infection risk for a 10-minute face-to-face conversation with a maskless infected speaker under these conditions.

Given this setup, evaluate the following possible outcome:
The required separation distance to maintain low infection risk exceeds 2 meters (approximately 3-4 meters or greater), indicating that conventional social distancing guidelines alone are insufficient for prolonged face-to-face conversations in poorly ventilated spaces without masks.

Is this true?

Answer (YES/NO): NO